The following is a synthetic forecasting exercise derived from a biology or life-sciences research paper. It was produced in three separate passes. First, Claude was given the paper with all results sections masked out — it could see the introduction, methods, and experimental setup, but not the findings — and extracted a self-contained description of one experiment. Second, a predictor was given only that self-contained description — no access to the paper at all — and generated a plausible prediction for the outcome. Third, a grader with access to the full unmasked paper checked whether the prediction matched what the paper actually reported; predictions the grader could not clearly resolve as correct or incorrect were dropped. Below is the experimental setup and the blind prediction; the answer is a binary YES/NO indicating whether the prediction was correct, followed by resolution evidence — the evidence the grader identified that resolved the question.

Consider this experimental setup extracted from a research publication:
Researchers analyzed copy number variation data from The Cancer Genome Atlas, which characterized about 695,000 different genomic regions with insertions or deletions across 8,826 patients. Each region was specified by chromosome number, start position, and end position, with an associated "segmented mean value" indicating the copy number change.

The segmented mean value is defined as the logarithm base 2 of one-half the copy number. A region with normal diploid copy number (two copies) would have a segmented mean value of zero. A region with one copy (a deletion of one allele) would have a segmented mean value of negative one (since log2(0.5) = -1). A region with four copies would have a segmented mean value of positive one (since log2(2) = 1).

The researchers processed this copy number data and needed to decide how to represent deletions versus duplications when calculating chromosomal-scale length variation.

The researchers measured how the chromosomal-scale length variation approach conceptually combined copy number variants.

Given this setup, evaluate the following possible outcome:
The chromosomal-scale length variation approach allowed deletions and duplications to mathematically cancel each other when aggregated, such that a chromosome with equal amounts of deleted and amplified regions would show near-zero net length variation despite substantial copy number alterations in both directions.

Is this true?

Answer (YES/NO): YES